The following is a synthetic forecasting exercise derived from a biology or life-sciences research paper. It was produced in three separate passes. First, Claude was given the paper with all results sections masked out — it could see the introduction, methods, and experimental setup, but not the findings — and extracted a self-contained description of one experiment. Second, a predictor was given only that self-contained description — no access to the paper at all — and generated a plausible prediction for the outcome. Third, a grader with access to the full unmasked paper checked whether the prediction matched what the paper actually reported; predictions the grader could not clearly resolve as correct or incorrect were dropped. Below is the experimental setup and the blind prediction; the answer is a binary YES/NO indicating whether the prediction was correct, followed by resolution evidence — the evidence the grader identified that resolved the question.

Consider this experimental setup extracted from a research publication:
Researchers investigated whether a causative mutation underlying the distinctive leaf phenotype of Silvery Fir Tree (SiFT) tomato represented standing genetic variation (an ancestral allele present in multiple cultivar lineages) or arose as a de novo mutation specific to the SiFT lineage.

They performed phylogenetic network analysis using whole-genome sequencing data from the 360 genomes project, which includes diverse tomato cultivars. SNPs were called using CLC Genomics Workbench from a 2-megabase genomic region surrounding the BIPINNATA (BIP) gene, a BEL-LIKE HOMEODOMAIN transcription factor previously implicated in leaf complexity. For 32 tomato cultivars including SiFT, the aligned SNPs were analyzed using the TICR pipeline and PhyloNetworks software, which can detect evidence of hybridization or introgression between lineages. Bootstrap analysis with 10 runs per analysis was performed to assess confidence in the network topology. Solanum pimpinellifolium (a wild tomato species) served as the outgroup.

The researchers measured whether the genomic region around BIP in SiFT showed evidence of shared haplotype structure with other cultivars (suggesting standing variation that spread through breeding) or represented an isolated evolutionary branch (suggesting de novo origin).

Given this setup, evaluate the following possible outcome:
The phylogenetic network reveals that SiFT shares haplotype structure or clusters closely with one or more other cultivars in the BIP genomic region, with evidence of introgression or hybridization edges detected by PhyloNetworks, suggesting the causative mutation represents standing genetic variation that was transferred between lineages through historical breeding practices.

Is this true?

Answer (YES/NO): NO